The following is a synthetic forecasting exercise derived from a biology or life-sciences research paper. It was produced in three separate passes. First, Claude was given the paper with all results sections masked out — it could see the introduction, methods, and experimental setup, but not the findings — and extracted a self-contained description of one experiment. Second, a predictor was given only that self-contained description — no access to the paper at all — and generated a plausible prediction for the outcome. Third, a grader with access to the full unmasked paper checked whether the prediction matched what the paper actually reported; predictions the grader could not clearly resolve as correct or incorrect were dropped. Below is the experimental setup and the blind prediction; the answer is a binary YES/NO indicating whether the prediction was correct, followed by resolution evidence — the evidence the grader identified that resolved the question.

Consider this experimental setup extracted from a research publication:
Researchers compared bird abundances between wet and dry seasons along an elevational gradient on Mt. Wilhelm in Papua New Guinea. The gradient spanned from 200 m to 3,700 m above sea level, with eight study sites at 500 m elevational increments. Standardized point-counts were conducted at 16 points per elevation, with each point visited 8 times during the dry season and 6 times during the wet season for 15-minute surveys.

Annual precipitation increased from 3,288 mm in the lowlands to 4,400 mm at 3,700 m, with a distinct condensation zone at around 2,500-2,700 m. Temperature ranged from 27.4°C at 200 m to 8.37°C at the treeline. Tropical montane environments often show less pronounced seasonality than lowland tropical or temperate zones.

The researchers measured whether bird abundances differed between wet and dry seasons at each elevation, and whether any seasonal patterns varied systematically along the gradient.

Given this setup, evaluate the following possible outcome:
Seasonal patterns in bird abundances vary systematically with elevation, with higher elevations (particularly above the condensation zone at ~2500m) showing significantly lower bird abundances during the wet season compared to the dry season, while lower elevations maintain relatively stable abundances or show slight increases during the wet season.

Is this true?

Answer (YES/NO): NO